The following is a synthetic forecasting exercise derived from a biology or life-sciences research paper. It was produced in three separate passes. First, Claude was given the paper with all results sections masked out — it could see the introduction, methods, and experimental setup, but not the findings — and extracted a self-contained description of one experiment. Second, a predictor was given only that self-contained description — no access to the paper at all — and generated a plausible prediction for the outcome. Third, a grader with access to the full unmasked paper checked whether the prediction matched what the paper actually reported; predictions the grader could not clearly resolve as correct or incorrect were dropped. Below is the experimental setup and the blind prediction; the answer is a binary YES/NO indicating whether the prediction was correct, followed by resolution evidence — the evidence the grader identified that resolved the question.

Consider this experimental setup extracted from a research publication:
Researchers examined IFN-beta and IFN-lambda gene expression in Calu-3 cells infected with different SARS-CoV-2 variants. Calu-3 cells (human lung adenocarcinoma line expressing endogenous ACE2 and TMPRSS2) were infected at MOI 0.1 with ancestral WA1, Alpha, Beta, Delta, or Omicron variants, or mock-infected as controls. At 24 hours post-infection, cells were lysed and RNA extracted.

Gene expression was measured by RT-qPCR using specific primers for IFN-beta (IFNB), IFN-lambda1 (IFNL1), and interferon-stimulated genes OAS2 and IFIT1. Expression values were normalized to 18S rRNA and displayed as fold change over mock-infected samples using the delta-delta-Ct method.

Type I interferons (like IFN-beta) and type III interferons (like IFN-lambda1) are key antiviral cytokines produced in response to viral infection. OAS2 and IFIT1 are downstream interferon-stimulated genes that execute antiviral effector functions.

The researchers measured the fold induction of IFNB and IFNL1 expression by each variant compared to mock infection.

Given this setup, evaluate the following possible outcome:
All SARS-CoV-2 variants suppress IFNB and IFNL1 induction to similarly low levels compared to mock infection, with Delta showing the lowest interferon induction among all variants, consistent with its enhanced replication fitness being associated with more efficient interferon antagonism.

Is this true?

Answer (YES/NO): NO